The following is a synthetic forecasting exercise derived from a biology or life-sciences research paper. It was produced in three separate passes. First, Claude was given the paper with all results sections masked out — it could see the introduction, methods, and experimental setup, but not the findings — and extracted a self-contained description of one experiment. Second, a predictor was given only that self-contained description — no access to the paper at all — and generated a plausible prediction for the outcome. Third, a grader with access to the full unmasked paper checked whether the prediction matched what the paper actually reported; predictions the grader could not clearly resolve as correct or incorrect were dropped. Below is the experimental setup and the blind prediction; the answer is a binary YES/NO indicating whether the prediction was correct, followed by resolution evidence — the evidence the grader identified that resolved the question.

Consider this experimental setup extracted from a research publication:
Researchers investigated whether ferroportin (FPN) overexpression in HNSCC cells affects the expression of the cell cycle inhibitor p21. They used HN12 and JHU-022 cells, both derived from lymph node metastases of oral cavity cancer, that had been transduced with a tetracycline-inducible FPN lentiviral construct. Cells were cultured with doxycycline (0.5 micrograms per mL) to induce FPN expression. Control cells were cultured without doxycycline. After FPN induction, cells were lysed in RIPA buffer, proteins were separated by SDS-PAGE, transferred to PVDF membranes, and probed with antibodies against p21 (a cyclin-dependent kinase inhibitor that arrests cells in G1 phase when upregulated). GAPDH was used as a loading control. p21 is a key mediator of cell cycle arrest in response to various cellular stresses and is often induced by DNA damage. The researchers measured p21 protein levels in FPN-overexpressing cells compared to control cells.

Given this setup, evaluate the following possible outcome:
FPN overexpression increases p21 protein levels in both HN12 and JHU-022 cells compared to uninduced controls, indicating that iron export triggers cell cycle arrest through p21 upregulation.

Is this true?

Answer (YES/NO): NO